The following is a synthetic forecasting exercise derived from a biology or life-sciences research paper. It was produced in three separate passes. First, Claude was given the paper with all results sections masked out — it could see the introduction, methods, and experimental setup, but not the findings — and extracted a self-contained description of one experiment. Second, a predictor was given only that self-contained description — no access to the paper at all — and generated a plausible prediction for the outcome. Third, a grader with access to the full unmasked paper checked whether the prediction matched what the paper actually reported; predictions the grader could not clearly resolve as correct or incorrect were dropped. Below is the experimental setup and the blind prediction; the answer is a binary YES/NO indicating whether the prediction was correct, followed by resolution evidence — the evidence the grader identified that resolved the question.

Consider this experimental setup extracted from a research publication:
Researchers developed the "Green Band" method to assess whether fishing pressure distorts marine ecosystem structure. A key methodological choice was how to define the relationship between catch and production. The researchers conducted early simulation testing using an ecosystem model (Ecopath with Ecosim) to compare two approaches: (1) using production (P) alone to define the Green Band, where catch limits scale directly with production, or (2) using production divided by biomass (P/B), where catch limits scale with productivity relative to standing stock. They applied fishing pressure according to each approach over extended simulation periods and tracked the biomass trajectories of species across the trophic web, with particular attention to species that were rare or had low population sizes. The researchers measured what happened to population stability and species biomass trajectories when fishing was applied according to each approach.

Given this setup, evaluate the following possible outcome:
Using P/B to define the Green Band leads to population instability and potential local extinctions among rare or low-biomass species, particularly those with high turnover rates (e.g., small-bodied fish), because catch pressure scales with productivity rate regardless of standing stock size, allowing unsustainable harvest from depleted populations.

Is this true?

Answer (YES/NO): NO